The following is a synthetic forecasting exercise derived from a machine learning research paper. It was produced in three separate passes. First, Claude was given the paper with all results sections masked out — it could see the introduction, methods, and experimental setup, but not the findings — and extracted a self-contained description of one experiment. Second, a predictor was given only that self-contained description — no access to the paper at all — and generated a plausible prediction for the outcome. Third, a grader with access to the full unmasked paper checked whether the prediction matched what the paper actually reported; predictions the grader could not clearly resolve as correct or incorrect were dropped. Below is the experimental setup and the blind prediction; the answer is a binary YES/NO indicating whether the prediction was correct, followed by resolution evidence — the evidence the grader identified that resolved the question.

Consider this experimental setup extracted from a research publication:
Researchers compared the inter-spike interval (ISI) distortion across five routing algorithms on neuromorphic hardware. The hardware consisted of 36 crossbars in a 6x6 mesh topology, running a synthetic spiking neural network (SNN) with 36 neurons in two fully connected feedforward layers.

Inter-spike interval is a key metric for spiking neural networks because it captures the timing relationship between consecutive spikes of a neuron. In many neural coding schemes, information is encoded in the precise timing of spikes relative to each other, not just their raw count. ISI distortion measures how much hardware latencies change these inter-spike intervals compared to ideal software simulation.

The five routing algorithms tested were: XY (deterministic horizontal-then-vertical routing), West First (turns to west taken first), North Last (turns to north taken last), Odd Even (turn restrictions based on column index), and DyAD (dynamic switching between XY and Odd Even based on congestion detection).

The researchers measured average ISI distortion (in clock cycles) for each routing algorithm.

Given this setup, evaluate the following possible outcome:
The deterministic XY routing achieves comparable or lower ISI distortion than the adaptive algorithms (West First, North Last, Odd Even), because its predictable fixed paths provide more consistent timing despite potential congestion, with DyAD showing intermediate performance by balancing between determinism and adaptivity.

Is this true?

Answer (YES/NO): NO